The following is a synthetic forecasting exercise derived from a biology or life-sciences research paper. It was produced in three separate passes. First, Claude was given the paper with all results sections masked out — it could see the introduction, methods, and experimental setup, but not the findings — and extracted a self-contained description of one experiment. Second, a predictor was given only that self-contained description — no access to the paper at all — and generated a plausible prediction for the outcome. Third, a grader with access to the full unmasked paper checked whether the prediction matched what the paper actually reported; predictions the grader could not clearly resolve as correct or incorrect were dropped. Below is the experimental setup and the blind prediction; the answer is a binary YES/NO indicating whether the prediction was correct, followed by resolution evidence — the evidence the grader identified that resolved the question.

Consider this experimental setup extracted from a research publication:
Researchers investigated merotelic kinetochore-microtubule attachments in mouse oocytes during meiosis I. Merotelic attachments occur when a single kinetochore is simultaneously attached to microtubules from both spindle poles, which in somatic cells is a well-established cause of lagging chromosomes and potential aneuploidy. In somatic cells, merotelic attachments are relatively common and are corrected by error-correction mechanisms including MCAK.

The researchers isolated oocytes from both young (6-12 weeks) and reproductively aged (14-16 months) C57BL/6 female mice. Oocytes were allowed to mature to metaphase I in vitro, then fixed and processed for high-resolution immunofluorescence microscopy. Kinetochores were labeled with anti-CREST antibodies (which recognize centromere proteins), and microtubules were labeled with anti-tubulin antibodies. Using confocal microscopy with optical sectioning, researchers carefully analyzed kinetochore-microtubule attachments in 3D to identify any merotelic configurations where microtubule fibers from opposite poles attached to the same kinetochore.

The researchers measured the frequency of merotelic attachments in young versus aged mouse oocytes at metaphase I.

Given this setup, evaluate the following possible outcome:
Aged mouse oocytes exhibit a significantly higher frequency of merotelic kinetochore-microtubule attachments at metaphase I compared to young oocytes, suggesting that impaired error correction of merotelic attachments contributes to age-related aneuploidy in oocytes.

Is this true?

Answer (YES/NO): NO